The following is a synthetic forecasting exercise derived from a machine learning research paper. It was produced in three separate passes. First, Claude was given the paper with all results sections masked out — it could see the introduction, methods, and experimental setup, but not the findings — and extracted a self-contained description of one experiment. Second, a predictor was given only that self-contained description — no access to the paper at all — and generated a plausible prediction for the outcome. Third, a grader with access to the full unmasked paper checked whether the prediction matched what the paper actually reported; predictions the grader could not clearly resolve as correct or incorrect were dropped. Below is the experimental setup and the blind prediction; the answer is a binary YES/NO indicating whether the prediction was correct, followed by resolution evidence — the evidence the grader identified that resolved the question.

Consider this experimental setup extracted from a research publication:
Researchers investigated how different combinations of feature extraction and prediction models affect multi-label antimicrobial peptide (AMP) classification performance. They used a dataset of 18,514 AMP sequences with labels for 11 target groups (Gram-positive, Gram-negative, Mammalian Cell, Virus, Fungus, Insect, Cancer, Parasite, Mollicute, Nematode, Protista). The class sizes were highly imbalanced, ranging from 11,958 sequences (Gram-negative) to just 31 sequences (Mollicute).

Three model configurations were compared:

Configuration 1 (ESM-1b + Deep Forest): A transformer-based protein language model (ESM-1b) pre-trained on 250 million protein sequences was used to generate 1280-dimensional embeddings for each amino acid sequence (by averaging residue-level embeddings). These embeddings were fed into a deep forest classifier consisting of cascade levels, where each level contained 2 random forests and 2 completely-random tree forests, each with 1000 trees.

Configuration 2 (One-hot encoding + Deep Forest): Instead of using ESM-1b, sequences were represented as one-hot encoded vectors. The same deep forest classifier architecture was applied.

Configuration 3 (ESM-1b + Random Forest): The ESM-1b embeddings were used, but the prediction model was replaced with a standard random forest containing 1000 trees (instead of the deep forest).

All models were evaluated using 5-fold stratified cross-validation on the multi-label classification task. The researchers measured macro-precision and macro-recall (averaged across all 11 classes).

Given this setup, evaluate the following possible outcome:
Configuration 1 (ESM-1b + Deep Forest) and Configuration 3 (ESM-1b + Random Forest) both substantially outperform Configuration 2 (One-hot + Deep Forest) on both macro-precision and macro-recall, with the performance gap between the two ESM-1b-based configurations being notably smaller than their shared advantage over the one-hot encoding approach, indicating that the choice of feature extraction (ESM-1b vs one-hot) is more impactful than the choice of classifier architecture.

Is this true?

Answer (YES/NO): NO